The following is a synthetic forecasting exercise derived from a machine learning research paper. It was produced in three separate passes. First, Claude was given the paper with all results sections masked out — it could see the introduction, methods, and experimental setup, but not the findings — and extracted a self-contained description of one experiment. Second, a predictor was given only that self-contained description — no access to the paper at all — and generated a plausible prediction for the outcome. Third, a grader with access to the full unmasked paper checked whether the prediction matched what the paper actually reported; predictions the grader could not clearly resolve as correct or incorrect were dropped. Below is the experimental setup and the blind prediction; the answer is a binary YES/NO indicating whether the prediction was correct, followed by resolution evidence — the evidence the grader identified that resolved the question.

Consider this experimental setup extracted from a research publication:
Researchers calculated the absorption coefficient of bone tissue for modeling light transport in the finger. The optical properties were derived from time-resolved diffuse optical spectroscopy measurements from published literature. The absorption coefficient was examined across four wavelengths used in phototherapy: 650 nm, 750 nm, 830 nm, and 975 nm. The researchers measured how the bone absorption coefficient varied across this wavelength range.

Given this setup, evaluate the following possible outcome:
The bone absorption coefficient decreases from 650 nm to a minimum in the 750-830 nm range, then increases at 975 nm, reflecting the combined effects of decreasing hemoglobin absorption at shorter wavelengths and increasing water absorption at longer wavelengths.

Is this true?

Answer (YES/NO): YES